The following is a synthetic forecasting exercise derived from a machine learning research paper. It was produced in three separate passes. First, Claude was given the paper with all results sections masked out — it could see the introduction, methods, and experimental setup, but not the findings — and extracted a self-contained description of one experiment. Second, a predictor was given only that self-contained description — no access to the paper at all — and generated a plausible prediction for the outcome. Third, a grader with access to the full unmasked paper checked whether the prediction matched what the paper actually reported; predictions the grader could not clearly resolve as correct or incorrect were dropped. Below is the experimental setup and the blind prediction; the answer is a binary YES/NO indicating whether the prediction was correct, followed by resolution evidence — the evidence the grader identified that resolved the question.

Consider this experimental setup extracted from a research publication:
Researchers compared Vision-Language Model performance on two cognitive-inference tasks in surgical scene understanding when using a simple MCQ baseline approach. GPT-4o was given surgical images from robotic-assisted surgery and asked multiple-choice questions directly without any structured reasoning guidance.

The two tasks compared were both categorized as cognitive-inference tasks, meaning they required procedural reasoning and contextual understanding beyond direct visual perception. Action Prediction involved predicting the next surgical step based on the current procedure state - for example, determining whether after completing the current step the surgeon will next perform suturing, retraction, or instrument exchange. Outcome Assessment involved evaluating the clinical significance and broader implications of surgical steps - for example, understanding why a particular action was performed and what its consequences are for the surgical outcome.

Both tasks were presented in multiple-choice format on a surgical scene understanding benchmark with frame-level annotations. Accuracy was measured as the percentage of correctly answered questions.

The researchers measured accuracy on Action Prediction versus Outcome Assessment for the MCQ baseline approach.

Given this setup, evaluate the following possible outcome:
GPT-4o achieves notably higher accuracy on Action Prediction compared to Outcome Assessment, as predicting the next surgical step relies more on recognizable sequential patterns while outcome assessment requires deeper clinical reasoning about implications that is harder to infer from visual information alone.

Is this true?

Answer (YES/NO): YES